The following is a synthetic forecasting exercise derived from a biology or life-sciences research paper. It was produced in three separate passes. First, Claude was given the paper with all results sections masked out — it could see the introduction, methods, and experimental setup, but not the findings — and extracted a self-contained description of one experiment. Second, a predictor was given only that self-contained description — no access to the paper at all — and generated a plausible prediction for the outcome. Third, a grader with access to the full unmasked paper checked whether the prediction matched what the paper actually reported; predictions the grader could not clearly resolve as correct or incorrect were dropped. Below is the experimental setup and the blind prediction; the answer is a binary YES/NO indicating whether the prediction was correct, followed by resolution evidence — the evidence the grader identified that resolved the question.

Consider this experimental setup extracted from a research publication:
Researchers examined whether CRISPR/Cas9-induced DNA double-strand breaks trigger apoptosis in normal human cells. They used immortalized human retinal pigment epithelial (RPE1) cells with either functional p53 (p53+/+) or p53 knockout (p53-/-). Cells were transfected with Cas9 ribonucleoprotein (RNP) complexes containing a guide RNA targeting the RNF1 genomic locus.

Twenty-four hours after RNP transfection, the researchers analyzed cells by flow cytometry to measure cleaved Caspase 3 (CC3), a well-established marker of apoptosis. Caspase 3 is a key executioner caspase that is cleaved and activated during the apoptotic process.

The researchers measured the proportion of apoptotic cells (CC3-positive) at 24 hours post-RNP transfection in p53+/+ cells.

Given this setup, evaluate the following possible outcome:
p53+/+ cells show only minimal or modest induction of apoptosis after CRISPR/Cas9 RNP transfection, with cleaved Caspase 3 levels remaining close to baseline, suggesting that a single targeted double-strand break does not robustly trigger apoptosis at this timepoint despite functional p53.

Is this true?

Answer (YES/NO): YES